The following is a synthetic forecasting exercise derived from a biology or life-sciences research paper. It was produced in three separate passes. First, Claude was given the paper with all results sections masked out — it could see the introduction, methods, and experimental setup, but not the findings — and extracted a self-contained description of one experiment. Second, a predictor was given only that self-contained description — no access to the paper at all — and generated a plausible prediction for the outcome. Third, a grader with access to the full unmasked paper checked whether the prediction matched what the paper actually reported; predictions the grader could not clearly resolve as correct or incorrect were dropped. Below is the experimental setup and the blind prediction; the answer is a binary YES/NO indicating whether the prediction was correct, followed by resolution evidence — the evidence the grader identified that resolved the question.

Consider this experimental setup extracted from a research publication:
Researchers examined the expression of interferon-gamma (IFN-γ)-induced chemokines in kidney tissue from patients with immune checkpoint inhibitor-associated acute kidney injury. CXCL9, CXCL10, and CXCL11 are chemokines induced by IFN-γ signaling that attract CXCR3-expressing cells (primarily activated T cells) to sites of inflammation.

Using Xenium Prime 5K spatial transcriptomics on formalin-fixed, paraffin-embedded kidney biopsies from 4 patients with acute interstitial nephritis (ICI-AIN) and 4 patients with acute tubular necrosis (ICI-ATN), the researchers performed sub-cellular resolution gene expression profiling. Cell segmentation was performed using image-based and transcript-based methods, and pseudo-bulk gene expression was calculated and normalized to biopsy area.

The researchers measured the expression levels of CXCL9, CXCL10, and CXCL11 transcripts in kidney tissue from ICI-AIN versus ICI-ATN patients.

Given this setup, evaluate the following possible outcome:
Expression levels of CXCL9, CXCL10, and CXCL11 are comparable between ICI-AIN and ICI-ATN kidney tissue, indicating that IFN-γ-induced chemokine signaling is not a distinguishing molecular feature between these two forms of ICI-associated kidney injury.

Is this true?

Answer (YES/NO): NO